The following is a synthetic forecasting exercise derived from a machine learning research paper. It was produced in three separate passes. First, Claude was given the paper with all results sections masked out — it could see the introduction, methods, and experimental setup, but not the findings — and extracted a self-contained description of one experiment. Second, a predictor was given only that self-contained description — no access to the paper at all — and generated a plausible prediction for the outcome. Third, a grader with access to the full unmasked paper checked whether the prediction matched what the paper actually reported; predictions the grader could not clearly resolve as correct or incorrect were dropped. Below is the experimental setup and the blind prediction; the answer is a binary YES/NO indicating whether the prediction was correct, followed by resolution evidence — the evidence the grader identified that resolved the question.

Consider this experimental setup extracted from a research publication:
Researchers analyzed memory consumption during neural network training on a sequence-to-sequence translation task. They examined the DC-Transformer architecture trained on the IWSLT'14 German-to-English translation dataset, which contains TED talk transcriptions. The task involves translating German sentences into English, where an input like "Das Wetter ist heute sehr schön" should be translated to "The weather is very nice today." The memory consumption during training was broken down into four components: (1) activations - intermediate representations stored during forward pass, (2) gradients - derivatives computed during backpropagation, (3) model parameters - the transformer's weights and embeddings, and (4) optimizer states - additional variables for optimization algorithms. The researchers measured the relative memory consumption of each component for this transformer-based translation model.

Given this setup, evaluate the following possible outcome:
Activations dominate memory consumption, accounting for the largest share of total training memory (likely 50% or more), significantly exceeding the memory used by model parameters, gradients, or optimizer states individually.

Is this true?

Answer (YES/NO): YES